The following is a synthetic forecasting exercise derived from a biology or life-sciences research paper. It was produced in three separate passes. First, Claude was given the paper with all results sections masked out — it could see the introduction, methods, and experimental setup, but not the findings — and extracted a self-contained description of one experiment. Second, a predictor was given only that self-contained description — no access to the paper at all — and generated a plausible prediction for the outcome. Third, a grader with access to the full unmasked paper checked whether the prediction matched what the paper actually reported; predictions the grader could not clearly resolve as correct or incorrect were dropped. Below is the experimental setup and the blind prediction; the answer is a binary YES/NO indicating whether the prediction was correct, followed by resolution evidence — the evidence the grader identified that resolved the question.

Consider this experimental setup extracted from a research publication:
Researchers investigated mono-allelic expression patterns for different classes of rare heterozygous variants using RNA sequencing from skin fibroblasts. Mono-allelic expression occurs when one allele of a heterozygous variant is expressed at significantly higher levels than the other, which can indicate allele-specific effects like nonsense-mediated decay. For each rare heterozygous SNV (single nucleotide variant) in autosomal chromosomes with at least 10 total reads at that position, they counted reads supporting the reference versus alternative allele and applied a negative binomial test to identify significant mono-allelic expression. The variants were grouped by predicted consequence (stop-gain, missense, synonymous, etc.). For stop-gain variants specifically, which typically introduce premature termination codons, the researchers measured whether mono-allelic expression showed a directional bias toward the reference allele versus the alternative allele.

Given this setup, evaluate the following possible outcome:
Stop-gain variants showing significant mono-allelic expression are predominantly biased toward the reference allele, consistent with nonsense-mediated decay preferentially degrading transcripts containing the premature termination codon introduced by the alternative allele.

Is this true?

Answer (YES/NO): YES